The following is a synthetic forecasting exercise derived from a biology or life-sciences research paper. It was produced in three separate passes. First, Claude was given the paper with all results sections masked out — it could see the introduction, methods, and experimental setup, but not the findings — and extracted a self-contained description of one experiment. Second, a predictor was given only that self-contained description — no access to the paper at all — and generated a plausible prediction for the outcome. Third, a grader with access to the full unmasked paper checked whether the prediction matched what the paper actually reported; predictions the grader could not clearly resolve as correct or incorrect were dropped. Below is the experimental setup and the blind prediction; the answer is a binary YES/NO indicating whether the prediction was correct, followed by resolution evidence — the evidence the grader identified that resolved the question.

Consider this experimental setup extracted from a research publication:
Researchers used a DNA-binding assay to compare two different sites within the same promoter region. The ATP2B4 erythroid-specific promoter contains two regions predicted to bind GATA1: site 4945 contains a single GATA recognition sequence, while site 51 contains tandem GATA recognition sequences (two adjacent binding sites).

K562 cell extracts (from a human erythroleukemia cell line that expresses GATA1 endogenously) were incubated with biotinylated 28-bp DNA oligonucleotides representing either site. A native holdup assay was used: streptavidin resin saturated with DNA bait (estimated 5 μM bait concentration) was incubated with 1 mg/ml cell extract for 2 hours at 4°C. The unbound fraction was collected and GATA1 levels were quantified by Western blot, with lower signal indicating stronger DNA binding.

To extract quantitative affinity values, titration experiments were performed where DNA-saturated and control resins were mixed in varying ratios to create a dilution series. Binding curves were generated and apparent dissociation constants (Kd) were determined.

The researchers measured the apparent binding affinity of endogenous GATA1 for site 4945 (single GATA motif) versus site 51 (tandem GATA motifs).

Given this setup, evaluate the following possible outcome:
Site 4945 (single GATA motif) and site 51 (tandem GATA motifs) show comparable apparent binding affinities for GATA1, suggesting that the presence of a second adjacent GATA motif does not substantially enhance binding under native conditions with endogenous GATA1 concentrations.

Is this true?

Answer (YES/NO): NO